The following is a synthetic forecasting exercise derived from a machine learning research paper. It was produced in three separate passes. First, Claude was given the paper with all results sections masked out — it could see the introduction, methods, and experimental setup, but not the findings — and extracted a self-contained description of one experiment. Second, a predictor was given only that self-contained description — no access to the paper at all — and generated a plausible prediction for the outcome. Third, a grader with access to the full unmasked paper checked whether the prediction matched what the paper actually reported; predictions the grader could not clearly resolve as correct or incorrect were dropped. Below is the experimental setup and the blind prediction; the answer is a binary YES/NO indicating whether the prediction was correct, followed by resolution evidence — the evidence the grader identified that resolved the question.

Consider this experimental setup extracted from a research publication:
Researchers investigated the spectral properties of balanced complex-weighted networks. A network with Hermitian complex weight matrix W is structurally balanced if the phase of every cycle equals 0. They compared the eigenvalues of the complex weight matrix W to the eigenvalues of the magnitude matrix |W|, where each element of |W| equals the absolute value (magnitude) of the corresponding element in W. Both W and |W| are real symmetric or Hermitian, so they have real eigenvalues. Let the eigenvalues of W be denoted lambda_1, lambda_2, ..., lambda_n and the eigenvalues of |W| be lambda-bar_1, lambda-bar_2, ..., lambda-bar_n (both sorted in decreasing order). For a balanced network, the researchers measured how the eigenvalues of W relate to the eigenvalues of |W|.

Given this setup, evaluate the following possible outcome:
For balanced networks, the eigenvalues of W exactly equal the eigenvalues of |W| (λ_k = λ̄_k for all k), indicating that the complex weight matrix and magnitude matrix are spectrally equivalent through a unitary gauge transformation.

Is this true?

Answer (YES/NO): YES